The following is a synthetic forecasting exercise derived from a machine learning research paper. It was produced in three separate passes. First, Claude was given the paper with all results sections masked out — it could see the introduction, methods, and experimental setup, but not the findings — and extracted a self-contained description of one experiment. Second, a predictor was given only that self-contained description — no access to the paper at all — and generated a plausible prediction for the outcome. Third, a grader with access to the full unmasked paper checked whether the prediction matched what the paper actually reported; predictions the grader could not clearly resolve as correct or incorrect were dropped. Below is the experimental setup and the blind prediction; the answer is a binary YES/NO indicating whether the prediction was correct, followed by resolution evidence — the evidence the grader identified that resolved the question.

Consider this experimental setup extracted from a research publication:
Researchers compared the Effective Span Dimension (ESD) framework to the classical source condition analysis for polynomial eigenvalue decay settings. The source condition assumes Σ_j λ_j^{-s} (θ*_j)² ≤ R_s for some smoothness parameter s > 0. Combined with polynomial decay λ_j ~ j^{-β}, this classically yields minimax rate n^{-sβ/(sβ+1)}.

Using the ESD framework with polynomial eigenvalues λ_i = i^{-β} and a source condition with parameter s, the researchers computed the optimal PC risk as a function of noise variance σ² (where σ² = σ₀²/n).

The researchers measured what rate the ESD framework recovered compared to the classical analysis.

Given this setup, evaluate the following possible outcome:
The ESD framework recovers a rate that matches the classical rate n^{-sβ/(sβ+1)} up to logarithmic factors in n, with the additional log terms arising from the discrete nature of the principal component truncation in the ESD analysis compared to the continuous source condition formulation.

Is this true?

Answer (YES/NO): NO